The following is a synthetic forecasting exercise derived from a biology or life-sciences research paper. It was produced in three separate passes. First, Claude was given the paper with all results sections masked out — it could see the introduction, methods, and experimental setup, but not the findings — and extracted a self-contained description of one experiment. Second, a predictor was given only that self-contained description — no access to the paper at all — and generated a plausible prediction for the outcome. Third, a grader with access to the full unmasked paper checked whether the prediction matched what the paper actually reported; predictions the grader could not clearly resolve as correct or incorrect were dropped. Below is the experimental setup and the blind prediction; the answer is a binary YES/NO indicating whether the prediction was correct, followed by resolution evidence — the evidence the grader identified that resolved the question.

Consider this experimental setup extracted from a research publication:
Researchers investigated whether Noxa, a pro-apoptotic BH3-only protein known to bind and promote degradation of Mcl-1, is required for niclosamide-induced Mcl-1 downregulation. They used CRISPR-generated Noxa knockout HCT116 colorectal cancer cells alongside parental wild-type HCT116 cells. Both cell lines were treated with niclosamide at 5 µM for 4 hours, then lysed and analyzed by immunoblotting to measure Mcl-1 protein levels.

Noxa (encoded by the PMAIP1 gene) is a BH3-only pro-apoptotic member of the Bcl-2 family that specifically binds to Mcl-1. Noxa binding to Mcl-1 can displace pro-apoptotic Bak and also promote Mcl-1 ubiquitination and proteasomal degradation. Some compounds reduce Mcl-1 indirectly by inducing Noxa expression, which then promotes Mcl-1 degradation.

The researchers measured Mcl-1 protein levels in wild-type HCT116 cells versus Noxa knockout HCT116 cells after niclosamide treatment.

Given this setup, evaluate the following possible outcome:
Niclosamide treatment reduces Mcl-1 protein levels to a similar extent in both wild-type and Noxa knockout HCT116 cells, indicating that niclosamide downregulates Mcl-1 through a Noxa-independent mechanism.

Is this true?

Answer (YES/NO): YES